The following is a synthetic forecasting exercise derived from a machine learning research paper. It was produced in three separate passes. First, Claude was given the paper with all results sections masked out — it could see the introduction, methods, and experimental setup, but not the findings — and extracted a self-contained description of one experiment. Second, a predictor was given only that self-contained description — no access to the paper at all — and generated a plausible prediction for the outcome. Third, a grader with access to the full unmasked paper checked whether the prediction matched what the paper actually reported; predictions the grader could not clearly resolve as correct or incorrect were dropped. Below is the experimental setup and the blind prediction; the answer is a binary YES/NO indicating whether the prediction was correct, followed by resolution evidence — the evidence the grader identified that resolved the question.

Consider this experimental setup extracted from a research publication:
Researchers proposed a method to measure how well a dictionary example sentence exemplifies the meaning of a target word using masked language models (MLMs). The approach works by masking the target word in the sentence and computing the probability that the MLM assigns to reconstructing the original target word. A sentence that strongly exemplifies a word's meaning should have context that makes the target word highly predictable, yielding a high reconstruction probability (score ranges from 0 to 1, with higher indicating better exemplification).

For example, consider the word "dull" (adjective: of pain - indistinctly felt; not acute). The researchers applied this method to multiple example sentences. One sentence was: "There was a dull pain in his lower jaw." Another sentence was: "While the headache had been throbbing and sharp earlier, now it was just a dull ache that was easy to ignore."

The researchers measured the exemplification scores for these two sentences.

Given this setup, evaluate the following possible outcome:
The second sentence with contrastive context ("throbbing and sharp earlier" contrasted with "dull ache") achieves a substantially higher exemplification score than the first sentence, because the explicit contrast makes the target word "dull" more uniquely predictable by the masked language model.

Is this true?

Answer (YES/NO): YES